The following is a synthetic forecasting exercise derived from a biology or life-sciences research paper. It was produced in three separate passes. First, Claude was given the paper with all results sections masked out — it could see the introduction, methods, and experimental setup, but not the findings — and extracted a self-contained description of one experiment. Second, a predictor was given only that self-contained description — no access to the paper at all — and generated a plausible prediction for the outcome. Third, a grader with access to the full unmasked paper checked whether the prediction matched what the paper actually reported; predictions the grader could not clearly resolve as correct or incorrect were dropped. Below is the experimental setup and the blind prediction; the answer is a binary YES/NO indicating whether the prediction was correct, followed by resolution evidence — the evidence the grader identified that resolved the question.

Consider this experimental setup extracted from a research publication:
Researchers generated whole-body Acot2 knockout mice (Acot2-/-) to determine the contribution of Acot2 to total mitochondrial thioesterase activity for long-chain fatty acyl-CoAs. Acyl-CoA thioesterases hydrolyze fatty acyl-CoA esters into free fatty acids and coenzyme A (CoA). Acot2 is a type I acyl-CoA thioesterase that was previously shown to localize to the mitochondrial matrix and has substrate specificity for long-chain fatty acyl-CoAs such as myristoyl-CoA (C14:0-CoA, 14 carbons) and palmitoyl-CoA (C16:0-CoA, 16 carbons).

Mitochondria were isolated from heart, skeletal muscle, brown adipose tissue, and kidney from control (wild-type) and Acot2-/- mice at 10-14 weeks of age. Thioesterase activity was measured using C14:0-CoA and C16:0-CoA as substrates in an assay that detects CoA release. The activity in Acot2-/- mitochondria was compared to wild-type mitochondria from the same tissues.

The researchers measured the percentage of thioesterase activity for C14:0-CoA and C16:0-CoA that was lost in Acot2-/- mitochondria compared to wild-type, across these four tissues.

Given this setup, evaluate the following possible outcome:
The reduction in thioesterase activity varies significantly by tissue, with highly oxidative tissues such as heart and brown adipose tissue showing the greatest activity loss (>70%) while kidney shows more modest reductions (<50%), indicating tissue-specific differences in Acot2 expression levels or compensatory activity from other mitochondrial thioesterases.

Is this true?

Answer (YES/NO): NO